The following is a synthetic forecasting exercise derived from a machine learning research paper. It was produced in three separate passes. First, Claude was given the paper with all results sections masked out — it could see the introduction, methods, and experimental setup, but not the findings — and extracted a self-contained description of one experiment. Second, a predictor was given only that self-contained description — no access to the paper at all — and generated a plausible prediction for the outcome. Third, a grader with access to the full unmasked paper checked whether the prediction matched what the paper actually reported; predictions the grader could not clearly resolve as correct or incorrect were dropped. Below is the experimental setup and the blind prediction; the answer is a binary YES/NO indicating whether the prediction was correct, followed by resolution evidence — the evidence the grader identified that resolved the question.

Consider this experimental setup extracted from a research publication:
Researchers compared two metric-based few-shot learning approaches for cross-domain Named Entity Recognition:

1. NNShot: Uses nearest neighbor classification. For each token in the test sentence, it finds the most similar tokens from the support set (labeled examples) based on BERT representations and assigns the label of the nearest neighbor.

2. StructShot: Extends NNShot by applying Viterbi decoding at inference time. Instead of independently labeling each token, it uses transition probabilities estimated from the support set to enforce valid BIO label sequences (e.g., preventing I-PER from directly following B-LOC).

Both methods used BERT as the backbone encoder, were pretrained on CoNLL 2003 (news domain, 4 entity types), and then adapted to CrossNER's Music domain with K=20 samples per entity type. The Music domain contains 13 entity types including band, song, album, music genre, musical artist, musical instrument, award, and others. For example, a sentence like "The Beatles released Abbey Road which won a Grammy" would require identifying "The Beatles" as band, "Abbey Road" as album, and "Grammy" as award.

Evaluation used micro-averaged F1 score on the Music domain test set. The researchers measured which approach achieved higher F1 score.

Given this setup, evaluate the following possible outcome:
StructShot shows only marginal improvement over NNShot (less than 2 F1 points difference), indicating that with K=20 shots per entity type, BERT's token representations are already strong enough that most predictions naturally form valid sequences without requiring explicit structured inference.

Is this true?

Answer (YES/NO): NO